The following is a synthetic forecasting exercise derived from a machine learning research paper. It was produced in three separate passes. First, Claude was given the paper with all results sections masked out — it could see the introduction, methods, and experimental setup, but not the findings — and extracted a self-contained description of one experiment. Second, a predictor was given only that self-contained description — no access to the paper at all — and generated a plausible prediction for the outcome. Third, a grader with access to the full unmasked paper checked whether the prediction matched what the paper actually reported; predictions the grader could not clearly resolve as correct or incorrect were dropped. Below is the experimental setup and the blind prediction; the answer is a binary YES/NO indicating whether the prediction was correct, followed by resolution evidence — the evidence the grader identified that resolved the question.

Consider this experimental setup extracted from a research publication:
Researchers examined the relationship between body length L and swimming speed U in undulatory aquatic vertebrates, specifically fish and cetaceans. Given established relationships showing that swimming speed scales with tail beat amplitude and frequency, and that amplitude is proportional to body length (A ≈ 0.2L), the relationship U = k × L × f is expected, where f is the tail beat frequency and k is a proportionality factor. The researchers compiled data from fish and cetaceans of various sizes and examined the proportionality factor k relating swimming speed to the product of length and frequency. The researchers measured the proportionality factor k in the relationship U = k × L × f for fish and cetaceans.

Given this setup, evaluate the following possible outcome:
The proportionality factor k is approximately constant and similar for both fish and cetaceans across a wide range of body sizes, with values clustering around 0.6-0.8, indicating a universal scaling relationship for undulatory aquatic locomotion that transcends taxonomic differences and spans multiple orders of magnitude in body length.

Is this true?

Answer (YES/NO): YES